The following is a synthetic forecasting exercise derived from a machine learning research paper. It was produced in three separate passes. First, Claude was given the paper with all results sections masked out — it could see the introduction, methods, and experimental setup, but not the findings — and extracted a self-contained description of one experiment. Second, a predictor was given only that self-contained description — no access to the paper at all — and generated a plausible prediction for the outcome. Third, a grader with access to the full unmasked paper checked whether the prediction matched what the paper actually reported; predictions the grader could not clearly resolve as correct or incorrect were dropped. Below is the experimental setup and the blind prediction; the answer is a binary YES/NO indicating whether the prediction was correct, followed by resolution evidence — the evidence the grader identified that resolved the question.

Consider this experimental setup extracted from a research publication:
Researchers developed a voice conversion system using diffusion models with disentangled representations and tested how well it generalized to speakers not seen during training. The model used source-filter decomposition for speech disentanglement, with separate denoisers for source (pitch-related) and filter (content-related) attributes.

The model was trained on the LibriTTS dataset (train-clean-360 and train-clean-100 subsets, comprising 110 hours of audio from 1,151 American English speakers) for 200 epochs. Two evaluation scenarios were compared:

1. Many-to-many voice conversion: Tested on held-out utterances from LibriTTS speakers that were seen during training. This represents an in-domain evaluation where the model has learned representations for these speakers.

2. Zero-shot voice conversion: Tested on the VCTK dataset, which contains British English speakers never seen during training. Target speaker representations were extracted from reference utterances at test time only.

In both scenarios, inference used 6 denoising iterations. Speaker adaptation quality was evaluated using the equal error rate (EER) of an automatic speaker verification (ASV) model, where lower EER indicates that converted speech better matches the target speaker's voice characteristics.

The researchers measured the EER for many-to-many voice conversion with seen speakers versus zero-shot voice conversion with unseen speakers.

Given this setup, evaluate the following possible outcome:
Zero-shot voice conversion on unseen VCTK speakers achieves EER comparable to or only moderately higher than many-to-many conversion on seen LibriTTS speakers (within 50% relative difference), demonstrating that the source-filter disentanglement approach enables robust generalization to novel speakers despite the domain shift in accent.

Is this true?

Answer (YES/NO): NO